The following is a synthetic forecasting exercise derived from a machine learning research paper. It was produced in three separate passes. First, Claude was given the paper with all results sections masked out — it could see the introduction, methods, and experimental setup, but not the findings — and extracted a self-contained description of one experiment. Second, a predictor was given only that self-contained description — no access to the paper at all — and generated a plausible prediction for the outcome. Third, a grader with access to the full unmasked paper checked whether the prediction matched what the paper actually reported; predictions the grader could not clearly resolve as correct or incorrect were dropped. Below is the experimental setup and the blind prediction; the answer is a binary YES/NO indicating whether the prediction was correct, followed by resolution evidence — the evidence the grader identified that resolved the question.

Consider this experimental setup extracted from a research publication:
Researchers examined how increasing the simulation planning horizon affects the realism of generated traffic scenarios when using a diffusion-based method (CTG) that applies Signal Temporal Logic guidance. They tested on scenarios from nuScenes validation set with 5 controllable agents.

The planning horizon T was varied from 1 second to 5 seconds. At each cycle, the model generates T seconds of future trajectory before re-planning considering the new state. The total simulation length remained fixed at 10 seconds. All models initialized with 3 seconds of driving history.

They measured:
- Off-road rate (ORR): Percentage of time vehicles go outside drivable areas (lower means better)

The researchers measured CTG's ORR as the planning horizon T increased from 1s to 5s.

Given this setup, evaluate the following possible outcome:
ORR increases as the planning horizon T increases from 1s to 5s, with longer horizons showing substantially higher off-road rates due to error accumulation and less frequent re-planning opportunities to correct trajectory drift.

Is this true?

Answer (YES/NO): YES